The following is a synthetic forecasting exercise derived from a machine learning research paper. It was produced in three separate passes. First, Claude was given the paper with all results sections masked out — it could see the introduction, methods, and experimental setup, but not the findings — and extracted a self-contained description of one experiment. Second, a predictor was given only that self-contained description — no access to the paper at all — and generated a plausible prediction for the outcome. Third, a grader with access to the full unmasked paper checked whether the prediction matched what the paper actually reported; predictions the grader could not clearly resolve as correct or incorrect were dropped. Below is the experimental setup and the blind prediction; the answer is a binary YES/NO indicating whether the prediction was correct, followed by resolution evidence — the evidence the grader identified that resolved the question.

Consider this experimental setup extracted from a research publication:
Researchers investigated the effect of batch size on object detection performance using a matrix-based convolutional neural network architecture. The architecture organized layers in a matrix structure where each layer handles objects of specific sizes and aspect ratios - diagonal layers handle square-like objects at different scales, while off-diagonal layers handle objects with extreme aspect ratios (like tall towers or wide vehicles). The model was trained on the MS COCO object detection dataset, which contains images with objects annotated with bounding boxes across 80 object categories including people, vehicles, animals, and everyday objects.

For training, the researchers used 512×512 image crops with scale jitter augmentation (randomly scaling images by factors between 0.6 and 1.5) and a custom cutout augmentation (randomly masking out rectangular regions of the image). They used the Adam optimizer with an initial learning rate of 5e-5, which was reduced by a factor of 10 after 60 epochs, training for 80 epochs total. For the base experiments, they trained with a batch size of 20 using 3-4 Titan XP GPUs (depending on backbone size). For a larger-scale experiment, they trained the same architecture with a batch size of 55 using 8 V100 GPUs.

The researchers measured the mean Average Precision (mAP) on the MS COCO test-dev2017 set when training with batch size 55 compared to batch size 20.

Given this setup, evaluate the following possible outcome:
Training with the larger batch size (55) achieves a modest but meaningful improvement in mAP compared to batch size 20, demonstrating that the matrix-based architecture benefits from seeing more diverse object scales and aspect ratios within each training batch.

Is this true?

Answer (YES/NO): NO